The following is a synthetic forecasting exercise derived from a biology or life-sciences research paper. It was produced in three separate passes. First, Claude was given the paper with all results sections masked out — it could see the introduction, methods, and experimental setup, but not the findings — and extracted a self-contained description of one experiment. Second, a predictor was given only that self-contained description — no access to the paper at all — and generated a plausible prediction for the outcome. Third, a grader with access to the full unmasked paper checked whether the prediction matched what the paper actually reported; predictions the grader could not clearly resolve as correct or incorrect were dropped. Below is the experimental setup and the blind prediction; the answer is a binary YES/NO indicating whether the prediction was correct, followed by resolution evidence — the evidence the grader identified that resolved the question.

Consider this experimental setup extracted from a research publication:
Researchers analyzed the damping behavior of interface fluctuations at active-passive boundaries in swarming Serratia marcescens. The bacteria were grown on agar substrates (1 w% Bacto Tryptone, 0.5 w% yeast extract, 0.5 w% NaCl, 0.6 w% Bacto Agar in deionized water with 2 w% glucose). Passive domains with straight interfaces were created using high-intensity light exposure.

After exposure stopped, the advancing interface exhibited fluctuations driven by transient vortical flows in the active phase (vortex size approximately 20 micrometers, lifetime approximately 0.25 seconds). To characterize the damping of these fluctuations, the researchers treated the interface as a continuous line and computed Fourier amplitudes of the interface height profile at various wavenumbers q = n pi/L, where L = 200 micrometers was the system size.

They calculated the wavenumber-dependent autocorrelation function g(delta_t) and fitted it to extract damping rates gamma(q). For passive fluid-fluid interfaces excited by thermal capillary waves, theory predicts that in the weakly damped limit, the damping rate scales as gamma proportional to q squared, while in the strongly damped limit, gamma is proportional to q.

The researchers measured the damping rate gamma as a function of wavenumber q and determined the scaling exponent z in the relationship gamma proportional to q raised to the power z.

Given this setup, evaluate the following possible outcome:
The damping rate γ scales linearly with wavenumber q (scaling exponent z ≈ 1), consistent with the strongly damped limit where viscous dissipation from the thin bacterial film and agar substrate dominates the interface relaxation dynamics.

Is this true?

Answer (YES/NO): NO